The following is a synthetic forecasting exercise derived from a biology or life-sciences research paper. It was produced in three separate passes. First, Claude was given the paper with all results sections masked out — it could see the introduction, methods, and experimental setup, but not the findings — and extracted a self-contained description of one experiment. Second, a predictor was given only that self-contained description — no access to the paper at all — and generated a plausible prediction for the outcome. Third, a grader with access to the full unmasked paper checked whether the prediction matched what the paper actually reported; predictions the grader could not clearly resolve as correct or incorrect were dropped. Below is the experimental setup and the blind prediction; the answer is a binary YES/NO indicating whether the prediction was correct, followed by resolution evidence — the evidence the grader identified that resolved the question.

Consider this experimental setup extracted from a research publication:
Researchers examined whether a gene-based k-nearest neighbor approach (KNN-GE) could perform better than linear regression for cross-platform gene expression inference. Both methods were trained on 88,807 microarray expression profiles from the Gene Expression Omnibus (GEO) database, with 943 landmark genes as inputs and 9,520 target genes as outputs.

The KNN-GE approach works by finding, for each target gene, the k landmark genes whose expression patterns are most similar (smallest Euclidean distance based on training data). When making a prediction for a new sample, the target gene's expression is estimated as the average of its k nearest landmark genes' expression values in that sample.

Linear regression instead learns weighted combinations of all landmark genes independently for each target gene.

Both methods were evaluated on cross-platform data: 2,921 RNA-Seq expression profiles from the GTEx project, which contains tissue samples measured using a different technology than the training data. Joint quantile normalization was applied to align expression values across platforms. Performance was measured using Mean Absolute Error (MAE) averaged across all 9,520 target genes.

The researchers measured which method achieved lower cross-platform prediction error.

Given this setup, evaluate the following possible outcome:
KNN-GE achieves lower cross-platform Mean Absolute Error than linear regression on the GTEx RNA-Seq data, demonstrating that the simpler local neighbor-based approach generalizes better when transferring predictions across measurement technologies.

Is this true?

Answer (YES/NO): NO